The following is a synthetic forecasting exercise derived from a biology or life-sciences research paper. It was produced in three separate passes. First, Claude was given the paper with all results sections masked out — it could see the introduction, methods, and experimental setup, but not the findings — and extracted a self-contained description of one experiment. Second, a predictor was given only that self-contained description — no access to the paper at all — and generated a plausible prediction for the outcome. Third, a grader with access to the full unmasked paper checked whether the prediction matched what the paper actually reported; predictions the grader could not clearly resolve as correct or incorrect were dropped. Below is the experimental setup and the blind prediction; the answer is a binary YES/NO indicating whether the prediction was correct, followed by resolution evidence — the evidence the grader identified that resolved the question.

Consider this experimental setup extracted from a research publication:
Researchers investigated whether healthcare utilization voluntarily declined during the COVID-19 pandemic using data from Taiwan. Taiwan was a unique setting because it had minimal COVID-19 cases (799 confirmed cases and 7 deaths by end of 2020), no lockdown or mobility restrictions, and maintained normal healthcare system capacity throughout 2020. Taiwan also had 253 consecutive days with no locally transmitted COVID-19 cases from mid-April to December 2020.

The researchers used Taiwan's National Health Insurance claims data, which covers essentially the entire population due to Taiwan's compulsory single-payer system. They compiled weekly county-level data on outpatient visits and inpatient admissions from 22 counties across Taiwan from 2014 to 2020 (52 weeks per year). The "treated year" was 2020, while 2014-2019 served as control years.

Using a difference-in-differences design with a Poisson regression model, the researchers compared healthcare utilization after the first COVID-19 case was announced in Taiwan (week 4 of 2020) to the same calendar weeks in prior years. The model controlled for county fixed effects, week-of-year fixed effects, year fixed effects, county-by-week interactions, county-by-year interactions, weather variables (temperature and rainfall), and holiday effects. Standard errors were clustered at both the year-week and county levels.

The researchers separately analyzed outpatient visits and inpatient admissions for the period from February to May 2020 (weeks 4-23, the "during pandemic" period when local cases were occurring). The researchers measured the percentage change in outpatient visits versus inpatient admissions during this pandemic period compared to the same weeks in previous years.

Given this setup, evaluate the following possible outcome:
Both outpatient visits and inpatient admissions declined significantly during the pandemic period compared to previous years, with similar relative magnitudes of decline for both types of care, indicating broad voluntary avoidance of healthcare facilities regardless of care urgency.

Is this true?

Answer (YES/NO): NO